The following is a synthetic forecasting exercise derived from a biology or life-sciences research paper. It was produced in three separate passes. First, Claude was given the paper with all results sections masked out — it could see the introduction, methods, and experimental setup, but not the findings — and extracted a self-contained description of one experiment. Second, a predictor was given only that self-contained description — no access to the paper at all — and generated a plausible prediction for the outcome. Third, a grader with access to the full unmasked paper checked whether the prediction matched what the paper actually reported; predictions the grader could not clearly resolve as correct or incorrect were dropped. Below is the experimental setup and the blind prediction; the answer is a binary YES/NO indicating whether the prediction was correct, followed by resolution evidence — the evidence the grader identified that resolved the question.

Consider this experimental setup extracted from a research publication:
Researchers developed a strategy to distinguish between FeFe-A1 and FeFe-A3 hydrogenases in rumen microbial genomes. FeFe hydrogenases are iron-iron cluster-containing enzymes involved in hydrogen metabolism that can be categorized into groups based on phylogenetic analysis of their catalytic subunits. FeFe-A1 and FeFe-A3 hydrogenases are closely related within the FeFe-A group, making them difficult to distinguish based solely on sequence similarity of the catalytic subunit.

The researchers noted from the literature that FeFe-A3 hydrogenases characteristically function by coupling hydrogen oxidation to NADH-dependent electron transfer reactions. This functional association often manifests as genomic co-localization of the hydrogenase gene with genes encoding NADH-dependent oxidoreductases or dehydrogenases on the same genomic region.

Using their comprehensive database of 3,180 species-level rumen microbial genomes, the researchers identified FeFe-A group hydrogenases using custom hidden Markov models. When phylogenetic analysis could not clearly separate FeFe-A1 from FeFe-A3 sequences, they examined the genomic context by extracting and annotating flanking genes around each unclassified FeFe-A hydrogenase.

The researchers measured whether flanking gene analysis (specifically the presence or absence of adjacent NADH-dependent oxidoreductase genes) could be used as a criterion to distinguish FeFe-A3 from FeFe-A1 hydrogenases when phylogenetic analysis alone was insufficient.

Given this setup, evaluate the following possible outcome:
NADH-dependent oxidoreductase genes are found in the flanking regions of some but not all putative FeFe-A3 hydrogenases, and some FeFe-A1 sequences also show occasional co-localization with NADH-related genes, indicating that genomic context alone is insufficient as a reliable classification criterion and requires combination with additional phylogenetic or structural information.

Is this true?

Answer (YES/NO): NO